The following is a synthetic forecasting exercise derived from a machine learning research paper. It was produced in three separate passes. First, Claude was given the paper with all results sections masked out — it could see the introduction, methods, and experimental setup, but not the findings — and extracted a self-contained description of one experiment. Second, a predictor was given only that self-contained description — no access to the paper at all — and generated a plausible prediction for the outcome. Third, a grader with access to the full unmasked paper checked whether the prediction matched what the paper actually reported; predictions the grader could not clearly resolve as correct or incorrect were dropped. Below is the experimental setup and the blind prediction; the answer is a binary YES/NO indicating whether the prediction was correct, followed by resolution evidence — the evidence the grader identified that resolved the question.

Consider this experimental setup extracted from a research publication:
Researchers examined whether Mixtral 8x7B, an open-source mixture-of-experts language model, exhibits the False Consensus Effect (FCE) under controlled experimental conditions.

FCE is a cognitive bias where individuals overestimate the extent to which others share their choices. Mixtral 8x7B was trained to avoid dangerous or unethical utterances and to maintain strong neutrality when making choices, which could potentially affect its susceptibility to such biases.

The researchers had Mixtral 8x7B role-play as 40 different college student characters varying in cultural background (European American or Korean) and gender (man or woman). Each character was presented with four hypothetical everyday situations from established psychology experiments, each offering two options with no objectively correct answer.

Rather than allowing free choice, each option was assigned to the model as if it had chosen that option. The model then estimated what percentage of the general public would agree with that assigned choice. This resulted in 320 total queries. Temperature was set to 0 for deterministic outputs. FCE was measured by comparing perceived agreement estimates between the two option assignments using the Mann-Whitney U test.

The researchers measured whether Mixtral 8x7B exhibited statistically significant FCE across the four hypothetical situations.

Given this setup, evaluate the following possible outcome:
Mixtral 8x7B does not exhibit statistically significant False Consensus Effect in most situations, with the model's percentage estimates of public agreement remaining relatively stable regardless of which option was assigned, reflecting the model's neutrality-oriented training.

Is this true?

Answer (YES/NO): NO